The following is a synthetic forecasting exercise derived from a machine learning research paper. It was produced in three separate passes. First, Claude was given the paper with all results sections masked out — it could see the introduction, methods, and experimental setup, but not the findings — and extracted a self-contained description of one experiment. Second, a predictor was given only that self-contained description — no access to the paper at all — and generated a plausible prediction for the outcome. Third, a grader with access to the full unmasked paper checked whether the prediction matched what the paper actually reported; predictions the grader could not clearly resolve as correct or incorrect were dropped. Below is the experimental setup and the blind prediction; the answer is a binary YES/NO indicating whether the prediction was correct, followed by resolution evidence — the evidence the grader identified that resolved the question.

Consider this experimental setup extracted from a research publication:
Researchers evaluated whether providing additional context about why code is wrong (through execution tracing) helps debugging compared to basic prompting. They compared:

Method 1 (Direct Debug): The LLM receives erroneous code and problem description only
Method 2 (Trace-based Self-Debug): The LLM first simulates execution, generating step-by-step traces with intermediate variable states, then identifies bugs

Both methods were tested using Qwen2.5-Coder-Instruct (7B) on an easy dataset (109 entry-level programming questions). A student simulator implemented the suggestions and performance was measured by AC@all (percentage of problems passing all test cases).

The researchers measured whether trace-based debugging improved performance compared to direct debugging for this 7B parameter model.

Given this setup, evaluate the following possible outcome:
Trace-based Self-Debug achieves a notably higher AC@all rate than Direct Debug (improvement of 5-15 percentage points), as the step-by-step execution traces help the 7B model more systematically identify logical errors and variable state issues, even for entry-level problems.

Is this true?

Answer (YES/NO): NO